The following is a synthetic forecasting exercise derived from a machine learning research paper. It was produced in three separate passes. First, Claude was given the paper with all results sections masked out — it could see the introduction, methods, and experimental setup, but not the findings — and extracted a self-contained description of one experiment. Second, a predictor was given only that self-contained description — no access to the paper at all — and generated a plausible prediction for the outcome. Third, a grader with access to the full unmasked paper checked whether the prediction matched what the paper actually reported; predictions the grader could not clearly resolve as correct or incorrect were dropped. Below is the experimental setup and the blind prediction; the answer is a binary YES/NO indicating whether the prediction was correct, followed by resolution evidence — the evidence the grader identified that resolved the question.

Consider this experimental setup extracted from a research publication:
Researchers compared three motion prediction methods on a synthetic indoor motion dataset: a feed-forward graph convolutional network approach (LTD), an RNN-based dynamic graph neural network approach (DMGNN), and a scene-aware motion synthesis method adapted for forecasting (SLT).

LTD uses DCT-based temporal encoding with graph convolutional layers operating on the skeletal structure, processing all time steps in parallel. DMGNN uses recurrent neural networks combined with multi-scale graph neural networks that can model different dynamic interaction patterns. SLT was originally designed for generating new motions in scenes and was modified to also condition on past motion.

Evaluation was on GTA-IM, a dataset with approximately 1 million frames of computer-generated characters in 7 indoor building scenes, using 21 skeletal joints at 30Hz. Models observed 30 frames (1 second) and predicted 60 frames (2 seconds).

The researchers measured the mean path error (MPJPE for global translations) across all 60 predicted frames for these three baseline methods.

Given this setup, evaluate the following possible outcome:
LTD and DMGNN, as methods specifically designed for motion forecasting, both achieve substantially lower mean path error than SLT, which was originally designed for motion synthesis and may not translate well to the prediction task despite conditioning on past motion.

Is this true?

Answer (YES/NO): NO